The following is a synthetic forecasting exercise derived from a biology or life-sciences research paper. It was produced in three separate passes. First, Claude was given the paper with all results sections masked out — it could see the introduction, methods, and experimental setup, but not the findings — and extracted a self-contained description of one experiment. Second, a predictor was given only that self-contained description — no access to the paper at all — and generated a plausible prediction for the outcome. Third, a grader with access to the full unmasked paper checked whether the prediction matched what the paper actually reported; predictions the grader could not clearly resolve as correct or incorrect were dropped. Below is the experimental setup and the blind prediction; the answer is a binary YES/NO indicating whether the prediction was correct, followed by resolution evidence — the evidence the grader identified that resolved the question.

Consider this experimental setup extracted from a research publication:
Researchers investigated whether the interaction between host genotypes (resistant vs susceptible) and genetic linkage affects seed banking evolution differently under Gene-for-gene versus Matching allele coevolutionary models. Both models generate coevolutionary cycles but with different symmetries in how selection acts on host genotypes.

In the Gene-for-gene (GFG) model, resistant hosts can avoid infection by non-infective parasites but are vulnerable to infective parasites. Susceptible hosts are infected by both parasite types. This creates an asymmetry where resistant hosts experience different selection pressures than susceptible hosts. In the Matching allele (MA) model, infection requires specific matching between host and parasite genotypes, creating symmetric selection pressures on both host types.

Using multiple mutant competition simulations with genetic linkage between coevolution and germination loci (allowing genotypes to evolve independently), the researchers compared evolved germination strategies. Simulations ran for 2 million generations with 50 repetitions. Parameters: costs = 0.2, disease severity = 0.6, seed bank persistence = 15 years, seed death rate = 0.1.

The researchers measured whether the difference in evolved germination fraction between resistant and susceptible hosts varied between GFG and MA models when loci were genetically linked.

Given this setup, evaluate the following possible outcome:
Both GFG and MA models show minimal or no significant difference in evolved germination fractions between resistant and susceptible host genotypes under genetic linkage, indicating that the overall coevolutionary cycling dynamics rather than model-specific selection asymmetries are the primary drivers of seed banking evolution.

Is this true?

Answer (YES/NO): NO